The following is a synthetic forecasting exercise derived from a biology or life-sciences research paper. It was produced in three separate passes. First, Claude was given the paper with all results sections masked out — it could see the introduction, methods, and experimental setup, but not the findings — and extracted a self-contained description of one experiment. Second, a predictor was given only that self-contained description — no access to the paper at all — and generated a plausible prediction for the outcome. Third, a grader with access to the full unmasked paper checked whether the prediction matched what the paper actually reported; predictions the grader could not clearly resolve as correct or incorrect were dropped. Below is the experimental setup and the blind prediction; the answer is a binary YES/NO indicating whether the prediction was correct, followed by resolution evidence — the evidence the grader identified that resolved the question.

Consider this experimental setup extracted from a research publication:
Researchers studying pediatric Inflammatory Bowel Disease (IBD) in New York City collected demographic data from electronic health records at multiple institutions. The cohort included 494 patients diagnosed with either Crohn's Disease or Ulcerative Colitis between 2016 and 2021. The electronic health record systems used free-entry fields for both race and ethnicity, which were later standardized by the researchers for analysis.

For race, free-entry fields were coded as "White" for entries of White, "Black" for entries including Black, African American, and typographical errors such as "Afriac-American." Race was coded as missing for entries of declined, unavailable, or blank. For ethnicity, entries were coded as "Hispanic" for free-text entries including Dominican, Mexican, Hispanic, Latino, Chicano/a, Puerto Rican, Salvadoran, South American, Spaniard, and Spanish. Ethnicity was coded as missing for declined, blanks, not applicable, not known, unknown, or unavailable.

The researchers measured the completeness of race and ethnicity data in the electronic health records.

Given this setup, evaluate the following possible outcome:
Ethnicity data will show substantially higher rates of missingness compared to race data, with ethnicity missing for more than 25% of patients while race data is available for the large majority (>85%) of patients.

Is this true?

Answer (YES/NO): NO